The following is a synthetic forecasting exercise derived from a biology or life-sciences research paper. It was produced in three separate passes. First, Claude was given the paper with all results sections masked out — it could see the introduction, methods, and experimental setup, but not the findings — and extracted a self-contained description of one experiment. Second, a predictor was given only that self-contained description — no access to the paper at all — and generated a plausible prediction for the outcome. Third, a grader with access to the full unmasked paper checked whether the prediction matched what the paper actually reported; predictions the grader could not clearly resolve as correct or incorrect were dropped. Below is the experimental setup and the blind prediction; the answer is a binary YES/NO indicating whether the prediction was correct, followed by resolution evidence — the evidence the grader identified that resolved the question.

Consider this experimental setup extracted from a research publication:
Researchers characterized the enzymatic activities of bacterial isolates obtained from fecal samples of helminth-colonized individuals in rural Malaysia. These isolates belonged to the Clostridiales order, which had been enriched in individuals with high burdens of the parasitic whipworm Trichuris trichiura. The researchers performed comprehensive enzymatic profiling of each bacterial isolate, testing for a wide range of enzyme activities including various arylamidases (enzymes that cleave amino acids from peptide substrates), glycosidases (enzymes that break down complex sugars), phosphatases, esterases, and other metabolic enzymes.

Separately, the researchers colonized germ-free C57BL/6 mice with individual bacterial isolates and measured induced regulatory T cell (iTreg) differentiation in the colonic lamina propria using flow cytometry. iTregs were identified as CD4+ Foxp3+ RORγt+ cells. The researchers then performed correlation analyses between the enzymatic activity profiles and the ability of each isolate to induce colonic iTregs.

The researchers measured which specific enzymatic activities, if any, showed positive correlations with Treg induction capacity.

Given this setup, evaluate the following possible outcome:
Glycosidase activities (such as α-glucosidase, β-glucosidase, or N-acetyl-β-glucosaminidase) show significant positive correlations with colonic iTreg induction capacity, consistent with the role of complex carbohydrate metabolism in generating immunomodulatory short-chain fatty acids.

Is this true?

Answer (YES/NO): NO